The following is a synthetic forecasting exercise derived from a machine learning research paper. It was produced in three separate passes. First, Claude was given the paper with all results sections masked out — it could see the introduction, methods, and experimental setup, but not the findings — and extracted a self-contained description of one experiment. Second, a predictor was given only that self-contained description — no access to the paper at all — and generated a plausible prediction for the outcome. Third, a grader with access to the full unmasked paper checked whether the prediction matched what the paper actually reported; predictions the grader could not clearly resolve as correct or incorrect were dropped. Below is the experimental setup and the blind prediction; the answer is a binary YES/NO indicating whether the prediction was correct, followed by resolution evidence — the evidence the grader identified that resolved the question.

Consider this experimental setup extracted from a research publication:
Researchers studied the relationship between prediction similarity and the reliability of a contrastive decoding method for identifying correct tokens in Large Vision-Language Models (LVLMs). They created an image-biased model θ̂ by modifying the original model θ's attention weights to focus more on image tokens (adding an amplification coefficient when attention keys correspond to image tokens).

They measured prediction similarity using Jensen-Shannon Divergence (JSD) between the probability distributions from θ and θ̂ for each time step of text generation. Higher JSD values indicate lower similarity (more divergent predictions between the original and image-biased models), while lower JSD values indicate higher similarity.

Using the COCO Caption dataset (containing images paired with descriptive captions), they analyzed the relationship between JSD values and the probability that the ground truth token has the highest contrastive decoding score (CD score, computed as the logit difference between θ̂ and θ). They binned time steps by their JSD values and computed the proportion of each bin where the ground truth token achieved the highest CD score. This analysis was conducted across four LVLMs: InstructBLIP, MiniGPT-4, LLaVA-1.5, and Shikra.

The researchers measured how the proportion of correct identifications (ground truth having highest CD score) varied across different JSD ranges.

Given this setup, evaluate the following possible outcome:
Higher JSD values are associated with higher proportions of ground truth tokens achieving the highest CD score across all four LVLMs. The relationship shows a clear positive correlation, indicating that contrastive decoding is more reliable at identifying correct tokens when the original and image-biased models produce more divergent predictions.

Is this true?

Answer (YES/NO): YES